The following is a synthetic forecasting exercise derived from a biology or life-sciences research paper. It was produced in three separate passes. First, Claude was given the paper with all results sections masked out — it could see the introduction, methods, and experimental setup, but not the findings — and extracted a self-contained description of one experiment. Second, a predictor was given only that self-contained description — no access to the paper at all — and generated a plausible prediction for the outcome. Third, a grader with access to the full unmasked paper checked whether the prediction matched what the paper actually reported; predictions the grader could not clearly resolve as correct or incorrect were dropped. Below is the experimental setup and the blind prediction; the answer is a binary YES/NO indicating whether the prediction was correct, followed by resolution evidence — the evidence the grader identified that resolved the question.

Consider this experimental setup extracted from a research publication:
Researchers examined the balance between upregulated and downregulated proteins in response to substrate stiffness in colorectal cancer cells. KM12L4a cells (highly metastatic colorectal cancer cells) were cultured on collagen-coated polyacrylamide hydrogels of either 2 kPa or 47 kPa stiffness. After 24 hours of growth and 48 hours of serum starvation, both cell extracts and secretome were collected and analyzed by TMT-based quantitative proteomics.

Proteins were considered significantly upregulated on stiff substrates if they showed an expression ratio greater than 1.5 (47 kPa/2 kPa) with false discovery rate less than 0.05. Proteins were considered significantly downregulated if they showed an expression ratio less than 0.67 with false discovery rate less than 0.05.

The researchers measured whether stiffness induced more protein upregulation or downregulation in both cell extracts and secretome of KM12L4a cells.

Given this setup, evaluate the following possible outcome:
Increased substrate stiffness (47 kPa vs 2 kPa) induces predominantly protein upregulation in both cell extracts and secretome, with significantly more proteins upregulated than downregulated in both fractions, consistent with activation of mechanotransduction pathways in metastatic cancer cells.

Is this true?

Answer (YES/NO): NO